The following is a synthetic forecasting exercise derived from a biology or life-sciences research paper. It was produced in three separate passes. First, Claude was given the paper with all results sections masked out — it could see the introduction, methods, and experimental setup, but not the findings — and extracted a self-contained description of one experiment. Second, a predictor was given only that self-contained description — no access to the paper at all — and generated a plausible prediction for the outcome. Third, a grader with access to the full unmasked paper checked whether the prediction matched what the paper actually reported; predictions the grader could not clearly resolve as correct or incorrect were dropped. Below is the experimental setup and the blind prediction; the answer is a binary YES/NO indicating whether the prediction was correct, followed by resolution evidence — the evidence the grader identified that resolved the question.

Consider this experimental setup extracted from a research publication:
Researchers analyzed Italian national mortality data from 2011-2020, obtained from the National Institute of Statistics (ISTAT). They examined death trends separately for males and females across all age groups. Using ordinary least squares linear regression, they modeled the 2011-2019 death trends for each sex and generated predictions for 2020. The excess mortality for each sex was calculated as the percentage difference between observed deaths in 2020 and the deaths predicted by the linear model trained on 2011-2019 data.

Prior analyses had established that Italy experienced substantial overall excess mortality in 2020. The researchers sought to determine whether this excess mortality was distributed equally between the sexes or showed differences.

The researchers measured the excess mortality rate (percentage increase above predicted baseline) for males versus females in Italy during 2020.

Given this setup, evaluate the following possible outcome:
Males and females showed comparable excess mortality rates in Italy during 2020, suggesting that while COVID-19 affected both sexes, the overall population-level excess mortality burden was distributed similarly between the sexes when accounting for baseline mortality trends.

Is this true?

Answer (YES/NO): NO